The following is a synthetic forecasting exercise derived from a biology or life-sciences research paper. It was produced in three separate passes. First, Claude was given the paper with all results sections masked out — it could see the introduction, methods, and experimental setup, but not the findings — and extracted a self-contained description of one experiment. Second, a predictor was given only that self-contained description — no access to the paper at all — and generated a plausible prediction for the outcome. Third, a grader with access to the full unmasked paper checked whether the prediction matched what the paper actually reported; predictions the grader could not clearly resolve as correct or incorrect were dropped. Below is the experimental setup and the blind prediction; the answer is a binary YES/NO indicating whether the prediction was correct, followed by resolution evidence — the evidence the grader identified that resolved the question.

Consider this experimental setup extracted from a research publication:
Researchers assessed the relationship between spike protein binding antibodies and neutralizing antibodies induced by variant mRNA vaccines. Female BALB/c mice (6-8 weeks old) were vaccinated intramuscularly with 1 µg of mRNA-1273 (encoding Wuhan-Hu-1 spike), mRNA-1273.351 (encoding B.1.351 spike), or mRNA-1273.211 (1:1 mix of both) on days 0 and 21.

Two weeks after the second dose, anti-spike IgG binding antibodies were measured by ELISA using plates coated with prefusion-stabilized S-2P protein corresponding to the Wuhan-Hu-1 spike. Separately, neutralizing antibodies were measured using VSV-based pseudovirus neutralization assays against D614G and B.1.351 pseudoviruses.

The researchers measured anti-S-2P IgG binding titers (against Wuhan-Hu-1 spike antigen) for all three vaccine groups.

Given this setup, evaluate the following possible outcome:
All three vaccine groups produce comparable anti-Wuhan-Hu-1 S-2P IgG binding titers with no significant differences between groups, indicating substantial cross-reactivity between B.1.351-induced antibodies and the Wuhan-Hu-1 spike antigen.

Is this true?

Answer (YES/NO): NO